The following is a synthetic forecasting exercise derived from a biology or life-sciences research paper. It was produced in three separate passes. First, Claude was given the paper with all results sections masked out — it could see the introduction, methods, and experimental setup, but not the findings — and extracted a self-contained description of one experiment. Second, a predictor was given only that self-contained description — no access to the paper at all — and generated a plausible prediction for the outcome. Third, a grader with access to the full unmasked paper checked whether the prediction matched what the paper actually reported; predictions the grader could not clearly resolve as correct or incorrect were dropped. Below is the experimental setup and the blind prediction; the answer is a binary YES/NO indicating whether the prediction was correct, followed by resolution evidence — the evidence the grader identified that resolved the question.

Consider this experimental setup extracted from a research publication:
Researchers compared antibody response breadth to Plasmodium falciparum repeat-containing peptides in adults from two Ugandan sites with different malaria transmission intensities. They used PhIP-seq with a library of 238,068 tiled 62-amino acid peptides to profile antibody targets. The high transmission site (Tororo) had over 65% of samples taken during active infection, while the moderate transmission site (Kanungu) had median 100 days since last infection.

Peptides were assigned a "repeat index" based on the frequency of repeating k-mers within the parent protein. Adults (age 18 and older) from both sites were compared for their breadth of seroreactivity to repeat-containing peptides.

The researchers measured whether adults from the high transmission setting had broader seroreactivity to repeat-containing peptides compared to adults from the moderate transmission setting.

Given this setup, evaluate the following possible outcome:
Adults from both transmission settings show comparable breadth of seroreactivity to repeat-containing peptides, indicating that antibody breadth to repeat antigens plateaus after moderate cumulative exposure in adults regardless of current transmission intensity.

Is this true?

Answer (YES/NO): YES